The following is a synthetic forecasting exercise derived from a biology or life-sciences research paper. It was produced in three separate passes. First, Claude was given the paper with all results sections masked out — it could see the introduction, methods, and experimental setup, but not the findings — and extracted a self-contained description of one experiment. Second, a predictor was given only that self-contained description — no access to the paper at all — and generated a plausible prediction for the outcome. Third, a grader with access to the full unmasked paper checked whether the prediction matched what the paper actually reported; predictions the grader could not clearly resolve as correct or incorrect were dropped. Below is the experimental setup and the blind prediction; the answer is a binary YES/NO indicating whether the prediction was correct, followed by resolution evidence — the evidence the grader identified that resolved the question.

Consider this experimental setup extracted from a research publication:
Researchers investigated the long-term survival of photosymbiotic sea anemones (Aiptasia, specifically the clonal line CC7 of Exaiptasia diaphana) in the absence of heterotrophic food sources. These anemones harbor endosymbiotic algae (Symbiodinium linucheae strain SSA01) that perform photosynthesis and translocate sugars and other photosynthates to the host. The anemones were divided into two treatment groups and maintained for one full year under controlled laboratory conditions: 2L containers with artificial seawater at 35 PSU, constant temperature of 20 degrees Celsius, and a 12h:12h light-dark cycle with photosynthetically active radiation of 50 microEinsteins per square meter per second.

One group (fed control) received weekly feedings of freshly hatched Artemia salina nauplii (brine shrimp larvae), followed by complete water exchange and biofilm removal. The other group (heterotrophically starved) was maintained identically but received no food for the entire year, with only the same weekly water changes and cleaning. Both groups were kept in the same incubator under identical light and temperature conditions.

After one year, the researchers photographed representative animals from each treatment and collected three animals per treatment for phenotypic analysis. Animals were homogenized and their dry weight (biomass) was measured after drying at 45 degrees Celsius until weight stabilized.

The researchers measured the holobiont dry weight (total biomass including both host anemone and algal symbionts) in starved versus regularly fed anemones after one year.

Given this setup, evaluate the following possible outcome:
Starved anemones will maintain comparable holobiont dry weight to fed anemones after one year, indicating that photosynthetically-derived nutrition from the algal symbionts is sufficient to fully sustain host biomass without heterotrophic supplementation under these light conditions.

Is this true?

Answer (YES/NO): NO